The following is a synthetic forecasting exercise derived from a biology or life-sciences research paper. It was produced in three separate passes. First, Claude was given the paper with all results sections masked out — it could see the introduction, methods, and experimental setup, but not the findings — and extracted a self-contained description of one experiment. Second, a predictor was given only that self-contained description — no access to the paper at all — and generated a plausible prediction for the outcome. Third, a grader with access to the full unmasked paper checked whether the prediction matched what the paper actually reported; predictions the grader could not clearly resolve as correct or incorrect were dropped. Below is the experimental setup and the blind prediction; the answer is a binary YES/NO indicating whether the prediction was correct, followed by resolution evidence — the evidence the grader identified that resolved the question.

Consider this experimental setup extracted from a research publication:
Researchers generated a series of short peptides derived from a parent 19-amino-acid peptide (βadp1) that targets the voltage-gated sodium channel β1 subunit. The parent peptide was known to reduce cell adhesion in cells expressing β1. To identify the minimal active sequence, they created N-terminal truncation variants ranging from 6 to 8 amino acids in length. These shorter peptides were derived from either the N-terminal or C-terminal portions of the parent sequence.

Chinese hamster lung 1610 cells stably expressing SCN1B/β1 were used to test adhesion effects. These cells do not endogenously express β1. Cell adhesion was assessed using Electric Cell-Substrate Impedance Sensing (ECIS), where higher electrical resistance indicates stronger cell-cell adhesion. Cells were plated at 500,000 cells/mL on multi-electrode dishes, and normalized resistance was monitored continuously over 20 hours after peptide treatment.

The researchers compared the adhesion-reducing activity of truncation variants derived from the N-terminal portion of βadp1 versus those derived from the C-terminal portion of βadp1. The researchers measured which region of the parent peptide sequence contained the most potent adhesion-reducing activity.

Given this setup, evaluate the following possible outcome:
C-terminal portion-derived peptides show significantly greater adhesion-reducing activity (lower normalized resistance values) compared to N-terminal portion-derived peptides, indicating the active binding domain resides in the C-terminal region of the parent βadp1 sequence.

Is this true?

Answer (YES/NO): YES